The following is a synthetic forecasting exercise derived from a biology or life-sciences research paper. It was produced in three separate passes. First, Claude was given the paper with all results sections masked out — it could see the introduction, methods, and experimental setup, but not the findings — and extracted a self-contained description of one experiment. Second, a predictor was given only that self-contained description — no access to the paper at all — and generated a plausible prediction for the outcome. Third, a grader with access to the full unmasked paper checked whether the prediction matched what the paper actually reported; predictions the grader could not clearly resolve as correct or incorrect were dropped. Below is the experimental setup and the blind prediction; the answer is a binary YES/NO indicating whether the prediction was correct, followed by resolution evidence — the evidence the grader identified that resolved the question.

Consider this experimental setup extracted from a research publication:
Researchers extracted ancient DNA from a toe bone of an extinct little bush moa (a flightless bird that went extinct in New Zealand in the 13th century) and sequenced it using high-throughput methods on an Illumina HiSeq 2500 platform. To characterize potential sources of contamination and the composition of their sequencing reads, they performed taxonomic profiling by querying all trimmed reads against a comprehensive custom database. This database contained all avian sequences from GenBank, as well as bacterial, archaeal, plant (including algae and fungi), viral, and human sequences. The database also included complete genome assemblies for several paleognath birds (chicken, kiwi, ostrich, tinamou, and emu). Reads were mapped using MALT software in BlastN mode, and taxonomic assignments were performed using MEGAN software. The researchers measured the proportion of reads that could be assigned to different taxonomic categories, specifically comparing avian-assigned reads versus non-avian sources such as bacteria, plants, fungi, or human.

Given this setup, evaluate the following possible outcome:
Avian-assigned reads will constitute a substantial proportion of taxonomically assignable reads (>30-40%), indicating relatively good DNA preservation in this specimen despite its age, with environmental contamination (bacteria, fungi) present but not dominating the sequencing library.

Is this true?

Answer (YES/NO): YES